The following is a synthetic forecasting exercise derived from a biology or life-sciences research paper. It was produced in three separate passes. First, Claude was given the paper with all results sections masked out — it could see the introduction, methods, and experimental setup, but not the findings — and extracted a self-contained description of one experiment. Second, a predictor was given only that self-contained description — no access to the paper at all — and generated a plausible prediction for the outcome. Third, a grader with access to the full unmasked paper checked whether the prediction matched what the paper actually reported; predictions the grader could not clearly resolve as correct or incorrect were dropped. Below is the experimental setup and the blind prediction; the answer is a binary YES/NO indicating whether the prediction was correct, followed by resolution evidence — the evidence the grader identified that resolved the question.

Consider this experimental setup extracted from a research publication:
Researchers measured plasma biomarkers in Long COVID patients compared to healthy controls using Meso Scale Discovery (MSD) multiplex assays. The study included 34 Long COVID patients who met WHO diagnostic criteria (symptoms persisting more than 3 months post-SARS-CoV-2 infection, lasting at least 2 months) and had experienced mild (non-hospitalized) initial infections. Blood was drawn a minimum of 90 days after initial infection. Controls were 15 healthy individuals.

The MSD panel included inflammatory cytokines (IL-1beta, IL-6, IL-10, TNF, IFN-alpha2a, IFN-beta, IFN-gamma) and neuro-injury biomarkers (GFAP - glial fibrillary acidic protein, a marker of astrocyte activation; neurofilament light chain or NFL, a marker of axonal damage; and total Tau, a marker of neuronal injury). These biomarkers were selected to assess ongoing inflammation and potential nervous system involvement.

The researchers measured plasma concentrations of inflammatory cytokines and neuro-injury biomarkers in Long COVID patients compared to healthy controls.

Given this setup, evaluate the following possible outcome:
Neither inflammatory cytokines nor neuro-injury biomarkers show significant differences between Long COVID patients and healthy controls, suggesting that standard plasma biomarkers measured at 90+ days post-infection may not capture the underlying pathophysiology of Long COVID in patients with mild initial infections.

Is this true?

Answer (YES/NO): NO